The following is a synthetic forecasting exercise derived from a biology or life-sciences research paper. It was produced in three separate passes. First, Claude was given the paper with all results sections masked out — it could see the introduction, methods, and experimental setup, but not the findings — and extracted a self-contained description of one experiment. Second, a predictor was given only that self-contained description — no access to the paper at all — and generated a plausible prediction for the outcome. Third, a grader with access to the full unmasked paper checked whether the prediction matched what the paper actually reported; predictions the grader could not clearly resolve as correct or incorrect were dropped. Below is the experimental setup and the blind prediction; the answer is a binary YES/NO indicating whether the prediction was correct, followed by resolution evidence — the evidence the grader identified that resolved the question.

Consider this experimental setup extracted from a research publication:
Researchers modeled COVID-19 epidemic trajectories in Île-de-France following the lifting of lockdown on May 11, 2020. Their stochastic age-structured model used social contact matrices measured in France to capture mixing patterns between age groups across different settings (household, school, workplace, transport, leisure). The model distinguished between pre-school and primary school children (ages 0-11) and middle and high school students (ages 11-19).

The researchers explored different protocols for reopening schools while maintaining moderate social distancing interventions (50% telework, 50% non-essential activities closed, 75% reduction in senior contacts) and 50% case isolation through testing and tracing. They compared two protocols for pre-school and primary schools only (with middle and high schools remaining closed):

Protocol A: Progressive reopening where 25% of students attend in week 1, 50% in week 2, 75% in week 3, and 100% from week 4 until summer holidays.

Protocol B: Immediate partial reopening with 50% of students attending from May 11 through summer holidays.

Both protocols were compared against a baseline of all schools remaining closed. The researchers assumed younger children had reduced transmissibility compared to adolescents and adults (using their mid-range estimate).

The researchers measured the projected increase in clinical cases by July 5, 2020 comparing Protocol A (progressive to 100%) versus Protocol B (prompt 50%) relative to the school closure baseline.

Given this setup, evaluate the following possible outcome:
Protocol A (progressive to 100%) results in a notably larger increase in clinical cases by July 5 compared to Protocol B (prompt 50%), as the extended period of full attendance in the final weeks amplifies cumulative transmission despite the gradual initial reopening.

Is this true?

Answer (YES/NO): NO